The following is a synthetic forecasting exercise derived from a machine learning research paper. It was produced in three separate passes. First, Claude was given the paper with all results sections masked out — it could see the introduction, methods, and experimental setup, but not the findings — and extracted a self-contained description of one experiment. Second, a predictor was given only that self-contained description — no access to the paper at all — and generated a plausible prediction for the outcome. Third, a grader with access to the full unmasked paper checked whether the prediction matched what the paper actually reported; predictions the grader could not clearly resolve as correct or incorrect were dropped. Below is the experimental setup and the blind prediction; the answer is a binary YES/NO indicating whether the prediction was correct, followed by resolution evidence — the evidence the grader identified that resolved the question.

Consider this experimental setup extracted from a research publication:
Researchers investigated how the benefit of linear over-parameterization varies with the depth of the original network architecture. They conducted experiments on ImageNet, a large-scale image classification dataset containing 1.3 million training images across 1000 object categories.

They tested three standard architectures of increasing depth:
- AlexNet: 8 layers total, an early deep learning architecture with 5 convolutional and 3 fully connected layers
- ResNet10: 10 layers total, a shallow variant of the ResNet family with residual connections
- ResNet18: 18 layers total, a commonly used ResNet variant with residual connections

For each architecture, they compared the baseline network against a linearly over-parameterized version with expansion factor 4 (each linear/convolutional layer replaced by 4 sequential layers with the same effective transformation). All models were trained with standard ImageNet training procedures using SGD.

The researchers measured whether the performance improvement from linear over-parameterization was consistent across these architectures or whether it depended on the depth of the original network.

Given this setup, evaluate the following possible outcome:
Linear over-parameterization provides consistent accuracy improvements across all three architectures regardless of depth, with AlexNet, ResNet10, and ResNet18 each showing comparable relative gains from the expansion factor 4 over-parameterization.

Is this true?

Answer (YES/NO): NO